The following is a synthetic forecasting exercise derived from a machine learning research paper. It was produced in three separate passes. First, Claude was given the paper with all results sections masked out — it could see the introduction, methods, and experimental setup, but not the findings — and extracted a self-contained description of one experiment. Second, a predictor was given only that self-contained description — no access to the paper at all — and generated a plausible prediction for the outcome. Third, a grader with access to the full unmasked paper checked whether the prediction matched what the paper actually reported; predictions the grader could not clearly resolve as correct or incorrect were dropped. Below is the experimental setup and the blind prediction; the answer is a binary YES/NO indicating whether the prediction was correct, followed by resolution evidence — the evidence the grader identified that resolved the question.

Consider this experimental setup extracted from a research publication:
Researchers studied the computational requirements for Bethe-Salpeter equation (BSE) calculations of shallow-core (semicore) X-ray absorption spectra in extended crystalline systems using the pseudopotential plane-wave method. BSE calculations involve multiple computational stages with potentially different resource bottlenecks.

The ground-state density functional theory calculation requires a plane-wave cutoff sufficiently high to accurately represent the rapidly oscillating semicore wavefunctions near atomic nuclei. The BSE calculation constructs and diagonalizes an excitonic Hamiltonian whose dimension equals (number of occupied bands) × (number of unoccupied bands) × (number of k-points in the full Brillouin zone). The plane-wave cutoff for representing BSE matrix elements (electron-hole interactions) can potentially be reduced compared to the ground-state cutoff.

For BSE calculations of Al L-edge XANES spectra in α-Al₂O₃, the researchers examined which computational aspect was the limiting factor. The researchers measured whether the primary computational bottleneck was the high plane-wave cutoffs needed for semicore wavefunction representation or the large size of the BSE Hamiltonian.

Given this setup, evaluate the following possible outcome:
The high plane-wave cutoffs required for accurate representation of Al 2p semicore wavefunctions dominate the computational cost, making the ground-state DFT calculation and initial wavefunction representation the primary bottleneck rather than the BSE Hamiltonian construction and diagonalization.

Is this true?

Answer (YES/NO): NO